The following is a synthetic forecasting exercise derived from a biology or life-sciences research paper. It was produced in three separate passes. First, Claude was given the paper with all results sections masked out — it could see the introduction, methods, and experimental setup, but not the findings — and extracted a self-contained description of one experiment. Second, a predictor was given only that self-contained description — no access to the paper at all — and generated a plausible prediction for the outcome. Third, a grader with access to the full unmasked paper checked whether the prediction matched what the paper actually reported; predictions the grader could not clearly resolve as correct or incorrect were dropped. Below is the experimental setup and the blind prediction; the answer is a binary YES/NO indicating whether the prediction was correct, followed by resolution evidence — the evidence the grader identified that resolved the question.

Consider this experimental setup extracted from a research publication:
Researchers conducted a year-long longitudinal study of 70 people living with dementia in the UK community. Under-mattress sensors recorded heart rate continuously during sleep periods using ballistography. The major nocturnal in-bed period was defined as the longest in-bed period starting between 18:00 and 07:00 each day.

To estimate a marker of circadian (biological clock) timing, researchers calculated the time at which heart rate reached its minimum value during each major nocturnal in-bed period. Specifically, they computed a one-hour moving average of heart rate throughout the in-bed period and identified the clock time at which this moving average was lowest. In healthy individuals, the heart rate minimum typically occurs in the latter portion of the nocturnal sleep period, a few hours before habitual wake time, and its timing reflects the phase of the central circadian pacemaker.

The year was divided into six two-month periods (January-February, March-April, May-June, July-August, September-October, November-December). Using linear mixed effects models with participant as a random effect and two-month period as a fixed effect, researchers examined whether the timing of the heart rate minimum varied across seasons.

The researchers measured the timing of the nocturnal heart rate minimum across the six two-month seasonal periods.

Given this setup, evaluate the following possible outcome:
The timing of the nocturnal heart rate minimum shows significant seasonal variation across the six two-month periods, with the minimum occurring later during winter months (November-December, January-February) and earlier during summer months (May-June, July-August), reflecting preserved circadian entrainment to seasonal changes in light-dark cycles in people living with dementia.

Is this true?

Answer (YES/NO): NO